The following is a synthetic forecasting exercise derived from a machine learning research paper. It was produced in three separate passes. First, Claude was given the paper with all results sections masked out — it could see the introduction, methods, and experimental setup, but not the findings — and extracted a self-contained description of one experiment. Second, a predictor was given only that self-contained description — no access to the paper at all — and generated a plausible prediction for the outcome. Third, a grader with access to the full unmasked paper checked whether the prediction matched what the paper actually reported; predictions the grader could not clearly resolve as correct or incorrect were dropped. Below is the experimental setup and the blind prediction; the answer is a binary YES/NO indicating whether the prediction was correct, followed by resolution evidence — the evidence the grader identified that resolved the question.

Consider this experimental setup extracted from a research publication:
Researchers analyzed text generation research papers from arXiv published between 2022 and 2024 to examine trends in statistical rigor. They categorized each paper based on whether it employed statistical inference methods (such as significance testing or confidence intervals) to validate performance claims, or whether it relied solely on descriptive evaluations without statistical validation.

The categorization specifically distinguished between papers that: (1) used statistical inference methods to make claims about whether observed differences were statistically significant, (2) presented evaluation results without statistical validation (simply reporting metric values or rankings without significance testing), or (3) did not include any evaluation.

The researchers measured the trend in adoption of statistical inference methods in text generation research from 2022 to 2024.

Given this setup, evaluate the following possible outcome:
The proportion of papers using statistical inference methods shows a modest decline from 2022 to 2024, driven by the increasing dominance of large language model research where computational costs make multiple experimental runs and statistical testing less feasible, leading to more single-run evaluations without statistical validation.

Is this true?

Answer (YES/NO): YES